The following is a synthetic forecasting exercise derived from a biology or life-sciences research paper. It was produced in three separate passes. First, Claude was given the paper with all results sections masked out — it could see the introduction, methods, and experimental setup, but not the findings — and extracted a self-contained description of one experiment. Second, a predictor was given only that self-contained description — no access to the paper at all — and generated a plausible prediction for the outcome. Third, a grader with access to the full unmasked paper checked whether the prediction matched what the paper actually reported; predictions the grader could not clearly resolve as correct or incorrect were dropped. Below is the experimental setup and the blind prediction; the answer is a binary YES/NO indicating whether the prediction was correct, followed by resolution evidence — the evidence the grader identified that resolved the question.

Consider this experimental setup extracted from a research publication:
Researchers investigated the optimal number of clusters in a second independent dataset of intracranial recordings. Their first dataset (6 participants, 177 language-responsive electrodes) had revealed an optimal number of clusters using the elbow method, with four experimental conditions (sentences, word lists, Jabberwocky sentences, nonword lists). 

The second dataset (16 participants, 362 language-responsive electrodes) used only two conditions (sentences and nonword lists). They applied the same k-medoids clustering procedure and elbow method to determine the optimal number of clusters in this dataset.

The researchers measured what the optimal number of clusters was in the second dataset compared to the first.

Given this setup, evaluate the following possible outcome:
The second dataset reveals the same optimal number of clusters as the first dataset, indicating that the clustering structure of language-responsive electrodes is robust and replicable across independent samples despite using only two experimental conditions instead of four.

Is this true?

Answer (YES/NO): NO